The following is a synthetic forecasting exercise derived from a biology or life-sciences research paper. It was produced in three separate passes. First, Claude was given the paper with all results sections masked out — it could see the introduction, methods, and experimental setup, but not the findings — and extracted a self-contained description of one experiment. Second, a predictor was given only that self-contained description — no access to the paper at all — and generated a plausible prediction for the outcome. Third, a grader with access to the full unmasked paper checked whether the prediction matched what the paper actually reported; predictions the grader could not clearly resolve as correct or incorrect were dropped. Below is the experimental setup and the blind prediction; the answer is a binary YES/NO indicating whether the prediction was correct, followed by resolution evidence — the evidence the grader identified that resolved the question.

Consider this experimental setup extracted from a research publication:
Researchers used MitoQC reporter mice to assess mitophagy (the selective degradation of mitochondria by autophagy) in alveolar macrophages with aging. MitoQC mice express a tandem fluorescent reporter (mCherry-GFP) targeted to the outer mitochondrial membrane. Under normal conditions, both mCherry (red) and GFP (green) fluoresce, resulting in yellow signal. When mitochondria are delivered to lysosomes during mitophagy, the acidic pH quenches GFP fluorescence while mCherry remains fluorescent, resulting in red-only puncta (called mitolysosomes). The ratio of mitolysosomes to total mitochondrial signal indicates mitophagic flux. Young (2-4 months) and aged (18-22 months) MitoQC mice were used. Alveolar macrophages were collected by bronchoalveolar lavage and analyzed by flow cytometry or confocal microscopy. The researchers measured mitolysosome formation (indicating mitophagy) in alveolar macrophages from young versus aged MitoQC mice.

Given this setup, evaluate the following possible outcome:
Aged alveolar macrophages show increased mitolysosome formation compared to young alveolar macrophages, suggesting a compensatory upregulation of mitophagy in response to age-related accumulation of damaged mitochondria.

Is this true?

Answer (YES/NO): NO